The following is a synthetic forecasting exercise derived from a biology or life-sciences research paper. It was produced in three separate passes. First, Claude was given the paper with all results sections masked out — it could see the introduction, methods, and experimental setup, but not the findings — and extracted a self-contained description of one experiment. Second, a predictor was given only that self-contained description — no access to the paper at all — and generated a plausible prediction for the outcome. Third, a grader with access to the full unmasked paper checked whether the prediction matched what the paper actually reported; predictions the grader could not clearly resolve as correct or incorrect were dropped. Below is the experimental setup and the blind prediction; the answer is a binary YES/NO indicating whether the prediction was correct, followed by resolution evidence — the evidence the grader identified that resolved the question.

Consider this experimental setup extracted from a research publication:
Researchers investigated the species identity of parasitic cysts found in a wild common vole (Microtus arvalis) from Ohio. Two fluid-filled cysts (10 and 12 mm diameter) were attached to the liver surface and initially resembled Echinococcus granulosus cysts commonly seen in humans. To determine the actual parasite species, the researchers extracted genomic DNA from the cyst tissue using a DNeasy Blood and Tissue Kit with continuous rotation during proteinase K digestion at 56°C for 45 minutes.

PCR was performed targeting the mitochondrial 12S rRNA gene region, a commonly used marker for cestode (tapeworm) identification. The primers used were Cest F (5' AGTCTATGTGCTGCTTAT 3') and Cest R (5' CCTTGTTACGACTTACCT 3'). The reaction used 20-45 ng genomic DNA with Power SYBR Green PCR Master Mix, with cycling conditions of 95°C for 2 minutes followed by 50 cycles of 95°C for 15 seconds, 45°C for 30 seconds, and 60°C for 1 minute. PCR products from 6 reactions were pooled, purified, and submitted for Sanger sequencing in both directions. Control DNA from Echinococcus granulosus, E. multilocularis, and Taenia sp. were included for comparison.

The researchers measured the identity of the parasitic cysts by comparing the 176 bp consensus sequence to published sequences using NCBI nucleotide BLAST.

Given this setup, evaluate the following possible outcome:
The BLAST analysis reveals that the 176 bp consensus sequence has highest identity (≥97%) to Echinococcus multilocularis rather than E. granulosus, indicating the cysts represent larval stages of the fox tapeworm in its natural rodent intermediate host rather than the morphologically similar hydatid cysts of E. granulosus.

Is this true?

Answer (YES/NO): NO